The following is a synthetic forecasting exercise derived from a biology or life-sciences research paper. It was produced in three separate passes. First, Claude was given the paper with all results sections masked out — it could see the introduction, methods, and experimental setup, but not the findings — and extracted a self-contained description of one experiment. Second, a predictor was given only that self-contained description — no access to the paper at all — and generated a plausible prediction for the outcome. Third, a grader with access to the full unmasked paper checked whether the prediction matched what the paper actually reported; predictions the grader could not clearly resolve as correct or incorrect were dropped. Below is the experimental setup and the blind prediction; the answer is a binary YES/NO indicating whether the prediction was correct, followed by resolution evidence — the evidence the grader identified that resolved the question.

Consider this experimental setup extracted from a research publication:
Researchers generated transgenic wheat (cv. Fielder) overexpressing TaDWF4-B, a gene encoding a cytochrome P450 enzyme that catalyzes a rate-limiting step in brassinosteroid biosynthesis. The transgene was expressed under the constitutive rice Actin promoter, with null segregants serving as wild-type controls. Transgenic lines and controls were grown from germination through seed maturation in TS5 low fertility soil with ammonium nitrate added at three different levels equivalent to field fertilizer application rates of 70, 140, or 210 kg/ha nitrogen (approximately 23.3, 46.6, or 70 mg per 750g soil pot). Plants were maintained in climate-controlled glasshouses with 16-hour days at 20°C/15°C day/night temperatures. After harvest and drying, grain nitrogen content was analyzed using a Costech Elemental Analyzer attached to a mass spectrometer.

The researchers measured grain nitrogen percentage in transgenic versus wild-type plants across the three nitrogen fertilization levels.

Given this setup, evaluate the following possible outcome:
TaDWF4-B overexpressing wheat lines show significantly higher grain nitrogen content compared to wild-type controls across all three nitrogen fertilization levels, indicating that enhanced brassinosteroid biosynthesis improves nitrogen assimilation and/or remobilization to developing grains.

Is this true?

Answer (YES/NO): NO